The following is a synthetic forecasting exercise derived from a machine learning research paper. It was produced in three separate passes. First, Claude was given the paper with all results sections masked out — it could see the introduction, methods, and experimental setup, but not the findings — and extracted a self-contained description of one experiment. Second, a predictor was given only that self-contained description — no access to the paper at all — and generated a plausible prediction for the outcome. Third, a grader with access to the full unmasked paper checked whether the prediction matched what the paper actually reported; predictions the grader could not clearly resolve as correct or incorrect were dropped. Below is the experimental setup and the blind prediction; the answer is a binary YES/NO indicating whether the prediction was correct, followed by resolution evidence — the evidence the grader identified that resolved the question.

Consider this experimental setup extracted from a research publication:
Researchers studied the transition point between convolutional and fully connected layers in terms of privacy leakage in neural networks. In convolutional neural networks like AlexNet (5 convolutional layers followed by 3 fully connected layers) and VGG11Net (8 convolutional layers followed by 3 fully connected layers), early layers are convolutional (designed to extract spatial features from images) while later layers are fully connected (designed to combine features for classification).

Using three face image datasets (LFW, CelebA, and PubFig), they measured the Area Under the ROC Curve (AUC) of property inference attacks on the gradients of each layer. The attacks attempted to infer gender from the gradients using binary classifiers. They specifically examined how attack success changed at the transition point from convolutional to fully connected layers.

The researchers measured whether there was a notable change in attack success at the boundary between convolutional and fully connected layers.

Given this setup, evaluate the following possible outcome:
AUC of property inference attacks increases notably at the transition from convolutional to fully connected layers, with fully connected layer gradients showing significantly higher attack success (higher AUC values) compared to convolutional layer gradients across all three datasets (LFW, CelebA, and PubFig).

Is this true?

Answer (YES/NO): YES